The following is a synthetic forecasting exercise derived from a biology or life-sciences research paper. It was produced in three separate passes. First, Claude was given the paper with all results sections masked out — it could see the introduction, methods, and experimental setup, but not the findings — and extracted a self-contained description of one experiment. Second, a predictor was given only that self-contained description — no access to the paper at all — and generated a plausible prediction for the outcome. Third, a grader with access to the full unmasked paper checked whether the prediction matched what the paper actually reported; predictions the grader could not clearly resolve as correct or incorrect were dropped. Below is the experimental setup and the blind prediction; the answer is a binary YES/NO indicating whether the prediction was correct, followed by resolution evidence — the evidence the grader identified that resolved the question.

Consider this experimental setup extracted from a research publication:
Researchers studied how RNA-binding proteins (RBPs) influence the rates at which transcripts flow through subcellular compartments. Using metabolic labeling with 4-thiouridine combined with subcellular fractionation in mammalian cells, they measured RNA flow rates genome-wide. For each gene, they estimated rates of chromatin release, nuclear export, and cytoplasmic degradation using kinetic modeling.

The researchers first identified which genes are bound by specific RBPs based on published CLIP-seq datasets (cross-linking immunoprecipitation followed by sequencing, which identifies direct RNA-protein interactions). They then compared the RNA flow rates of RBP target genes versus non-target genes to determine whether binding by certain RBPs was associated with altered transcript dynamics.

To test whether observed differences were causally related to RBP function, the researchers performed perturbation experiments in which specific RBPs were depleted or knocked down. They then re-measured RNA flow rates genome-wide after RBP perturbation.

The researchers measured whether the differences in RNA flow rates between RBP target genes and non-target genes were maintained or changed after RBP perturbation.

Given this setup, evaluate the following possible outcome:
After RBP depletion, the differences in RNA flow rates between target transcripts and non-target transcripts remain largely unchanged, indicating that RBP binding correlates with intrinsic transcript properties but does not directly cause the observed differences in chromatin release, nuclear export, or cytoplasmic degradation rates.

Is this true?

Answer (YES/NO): NO